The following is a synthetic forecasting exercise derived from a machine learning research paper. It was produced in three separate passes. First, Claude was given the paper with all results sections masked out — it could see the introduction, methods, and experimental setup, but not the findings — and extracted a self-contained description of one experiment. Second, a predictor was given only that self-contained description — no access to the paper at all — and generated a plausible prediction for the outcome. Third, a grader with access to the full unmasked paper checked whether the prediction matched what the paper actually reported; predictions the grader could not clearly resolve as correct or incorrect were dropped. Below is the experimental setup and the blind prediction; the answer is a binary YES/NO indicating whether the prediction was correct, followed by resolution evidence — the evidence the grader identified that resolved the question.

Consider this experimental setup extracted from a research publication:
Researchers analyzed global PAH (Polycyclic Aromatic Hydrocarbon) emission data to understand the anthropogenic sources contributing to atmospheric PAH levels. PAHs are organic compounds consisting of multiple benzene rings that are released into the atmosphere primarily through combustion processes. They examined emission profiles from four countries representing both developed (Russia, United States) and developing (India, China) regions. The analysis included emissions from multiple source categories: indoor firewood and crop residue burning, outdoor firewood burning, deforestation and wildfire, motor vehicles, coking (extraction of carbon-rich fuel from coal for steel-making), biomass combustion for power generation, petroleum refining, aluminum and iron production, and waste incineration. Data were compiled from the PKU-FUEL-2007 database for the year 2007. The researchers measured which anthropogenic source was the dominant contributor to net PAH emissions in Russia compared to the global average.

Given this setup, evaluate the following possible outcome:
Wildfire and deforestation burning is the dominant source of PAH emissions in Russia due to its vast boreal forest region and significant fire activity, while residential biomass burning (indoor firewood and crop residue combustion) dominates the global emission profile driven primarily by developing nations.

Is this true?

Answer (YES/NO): NO